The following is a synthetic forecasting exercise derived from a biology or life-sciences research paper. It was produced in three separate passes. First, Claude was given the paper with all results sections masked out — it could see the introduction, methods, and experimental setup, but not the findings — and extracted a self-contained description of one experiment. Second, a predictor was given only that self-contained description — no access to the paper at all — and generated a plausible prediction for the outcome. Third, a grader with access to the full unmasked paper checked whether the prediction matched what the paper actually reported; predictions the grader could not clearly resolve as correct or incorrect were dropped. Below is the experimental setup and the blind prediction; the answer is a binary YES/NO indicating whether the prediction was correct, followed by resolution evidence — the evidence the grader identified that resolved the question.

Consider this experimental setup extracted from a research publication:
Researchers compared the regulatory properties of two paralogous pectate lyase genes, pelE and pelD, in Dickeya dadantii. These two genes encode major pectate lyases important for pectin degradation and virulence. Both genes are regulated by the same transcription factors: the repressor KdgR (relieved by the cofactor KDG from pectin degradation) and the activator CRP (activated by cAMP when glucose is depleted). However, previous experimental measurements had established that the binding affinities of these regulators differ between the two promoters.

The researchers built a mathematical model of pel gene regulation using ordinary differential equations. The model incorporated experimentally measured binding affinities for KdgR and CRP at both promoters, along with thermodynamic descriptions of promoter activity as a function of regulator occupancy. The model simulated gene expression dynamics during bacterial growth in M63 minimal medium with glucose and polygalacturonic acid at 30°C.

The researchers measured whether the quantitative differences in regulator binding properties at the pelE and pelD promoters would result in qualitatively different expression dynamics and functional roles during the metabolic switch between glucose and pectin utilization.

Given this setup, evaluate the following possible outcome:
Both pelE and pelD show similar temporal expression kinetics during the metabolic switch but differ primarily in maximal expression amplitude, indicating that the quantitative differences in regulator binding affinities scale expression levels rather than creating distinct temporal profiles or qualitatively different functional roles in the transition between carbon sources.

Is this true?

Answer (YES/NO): NO